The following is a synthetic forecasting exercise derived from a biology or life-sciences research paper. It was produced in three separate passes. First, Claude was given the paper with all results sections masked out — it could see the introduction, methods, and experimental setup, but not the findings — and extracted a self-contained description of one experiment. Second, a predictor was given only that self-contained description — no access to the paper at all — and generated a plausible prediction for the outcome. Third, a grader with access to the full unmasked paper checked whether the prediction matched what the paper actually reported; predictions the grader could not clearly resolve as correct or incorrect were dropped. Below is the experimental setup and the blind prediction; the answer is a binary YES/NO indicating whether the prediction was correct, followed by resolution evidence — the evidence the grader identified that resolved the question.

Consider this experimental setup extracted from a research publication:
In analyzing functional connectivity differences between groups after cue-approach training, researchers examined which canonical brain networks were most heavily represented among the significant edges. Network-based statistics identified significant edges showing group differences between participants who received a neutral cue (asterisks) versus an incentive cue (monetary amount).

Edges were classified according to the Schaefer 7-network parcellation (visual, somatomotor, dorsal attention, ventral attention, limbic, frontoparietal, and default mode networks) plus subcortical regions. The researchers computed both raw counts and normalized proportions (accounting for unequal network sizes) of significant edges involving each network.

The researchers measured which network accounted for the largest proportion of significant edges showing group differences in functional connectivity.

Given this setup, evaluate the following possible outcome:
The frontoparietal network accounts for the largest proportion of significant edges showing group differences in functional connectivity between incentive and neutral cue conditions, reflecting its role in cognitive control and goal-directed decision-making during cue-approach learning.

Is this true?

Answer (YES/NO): NO